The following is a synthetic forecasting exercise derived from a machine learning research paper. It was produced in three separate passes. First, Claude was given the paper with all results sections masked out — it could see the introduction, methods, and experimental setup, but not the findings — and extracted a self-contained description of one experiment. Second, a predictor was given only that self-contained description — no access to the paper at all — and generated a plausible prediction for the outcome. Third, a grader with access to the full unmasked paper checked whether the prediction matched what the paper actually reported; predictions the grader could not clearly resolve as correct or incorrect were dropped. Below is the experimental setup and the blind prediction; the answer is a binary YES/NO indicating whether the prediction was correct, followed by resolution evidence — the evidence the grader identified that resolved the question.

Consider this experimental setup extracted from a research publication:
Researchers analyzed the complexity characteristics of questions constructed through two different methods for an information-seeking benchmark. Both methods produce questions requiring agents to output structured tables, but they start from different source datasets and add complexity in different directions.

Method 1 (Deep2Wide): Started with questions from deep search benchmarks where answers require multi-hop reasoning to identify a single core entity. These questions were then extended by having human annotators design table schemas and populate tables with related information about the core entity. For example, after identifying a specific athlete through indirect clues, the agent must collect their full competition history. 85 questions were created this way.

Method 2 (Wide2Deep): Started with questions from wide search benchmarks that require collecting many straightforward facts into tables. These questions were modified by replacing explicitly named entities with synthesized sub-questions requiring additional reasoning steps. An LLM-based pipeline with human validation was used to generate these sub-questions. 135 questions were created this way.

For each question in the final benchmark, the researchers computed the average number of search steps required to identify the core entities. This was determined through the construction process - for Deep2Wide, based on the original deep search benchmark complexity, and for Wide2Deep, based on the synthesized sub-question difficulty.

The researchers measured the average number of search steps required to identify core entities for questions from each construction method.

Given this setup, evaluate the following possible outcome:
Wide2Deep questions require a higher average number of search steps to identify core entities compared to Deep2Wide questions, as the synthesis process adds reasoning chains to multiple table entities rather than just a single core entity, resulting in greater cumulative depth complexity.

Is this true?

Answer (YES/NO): YES